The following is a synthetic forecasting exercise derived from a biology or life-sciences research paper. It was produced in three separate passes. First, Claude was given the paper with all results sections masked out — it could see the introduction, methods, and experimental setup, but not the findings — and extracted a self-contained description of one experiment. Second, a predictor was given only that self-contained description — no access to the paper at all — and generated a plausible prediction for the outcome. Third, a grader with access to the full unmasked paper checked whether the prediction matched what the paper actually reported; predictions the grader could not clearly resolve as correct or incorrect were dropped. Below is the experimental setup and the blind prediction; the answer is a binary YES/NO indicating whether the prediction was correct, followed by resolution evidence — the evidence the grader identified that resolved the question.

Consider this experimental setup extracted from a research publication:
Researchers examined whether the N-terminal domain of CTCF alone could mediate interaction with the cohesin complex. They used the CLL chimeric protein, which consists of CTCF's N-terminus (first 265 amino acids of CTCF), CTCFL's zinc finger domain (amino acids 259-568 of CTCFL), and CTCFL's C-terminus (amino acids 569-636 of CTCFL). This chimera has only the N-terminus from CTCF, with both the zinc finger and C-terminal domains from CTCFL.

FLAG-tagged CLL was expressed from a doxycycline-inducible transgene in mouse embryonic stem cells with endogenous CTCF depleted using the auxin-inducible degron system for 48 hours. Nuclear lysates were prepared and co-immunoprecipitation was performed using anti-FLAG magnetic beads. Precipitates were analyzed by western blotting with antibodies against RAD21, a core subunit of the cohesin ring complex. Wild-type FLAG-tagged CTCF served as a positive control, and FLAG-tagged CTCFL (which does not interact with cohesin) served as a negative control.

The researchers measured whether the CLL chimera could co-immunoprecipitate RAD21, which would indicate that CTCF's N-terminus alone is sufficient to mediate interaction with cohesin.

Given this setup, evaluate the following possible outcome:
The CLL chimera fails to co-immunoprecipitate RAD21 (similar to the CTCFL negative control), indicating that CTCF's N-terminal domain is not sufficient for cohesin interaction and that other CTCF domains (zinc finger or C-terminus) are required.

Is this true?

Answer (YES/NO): NO